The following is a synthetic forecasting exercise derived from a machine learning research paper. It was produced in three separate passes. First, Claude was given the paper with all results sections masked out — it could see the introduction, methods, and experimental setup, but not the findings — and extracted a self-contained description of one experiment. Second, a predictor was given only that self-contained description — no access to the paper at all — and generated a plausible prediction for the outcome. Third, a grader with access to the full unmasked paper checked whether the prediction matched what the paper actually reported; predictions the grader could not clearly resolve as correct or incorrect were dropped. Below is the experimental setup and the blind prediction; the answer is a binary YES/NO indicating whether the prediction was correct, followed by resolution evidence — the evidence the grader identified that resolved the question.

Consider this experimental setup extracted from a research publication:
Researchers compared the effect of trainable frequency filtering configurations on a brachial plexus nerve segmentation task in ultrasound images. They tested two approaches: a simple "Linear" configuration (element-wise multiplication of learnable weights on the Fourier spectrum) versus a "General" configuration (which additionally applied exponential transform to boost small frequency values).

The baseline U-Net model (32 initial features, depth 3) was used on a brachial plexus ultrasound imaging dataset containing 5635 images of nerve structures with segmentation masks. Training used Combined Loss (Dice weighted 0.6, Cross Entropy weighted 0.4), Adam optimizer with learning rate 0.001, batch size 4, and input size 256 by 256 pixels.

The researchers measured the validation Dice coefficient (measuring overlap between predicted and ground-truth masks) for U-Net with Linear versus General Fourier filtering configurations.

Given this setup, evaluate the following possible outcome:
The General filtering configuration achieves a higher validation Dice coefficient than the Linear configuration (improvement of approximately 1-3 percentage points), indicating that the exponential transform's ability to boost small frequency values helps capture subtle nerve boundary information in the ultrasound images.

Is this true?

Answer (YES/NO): NO